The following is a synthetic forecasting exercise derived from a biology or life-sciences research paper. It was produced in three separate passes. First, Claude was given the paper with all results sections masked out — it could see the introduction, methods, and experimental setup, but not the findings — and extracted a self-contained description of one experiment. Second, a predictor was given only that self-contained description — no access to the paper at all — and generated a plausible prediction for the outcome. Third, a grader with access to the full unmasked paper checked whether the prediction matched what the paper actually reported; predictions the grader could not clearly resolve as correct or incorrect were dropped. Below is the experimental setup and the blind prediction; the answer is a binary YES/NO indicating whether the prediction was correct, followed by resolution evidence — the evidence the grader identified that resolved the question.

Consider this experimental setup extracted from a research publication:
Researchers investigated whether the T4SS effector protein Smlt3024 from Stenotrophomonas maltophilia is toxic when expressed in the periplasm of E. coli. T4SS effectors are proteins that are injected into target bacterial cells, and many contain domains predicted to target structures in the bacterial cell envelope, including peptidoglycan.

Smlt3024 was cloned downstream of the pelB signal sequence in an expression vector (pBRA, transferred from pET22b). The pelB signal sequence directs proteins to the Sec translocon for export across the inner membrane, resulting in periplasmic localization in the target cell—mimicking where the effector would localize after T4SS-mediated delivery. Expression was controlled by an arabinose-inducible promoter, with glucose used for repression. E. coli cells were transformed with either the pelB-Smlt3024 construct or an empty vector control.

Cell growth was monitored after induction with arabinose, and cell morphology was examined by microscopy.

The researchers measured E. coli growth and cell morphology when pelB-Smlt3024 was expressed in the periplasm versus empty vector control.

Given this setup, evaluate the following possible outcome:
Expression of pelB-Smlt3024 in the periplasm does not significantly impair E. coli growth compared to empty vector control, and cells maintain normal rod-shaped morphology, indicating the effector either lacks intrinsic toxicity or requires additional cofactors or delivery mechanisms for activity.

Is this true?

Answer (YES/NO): NO